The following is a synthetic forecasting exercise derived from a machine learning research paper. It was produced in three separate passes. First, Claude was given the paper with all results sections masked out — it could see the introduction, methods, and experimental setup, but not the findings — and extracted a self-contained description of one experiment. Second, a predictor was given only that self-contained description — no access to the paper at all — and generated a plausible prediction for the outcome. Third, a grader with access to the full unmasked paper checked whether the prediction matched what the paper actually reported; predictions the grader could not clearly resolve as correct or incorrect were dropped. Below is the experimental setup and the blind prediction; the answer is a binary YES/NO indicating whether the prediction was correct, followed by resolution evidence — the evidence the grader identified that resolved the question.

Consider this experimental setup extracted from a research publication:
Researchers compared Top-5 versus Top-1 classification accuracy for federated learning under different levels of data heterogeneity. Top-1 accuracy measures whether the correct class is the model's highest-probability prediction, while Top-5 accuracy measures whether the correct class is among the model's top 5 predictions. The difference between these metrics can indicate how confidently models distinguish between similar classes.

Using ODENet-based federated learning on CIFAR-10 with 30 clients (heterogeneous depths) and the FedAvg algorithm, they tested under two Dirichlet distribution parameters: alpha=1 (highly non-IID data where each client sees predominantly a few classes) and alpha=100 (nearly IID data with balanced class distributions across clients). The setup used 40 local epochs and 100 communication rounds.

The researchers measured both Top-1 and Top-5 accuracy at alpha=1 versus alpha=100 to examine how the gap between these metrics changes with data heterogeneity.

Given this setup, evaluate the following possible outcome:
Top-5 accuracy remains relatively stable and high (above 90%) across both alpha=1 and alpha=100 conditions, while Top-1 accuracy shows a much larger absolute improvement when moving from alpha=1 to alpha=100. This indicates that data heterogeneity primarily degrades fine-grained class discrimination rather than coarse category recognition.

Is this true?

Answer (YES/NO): YES